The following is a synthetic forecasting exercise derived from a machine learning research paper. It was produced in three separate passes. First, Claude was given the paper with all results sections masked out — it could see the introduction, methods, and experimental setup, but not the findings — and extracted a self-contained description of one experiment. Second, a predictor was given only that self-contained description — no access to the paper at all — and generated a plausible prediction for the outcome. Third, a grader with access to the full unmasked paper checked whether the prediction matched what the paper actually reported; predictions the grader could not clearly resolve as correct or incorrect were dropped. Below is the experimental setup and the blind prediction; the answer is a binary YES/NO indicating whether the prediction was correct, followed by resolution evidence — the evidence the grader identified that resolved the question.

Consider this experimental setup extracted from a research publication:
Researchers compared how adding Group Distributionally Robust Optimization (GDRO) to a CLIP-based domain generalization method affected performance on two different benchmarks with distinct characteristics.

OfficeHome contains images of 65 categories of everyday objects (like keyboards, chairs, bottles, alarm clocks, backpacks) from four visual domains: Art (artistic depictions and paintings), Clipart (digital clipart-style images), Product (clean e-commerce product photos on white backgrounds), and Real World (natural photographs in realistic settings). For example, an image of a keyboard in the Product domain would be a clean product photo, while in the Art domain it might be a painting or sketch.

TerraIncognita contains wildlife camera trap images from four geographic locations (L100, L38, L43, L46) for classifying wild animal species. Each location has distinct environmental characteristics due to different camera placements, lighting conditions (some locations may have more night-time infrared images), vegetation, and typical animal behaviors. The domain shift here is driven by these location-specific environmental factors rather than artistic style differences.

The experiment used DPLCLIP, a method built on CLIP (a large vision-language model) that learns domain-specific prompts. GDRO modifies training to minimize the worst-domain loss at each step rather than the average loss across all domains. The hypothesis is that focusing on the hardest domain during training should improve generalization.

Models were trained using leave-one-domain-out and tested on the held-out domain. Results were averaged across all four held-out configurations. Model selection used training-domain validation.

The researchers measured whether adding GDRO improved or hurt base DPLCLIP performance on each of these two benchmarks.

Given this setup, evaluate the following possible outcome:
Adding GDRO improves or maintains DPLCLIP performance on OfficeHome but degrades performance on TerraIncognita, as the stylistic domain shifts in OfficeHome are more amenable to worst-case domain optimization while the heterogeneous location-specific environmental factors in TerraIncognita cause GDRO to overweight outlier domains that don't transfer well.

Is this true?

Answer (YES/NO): YES